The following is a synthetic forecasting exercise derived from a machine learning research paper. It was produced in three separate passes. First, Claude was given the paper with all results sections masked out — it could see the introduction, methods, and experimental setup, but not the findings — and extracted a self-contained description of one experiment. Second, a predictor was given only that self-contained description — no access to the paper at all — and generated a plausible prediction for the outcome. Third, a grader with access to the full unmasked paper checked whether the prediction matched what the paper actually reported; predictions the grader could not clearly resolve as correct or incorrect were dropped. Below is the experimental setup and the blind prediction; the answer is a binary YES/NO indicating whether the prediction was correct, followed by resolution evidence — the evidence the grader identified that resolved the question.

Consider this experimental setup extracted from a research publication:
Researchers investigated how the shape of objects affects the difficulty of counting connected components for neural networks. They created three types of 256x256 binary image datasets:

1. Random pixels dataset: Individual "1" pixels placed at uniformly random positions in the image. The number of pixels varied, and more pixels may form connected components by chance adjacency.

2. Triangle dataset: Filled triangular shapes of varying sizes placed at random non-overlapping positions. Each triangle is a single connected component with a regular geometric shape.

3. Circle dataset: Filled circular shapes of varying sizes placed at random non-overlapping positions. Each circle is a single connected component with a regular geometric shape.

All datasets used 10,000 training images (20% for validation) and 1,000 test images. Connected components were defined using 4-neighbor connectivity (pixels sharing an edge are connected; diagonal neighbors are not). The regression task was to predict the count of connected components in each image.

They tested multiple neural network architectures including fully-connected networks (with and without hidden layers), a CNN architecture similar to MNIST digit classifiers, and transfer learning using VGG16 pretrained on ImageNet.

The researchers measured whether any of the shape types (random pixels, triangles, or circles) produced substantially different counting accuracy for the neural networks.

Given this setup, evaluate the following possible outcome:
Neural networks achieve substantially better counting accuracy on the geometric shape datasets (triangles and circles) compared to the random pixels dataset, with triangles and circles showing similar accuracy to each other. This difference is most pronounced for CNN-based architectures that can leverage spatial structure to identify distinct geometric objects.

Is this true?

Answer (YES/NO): NO